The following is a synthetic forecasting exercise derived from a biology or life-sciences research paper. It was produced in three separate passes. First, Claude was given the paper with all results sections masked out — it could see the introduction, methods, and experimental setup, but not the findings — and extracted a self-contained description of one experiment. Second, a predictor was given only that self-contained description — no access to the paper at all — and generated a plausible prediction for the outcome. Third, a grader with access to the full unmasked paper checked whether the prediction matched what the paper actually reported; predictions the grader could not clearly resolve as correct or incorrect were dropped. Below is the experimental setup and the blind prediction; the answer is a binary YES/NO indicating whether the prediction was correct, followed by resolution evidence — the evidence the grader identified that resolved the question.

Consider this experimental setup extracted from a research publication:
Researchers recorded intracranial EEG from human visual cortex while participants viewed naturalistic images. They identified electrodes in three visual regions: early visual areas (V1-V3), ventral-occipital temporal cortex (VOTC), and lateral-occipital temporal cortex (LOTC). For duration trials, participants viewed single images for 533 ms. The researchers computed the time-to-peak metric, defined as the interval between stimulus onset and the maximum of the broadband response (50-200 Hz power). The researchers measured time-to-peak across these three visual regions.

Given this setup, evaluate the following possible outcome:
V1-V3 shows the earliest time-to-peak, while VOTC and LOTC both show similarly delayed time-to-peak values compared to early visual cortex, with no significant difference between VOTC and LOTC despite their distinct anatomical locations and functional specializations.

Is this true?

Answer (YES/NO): NO